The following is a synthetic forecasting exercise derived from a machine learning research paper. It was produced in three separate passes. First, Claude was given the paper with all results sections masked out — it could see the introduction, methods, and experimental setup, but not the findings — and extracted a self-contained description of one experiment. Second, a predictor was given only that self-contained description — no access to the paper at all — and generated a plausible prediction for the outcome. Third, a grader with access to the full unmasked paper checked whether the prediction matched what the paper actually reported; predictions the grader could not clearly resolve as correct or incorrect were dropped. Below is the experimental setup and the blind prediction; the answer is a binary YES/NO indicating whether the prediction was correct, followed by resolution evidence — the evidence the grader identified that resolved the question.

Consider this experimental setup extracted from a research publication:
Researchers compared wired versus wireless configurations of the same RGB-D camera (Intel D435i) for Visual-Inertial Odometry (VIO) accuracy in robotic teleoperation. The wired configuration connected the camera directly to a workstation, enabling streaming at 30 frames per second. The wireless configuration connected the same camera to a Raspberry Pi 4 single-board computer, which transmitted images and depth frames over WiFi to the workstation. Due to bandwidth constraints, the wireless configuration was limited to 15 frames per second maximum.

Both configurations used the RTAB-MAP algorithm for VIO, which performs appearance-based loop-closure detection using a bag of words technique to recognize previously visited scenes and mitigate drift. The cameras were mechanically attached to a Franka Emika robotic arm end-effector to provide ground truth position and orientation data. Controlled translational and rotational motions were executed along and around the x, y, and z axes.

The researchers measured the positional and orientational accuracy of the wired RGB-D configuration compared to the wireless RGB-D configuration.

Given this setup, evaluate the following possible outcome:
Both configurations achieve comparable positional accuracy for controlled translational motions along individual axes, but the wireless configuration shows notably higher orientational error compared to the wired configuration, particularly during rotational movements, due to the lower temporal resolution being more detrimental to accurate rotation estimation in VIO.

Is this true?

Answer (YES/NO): NO